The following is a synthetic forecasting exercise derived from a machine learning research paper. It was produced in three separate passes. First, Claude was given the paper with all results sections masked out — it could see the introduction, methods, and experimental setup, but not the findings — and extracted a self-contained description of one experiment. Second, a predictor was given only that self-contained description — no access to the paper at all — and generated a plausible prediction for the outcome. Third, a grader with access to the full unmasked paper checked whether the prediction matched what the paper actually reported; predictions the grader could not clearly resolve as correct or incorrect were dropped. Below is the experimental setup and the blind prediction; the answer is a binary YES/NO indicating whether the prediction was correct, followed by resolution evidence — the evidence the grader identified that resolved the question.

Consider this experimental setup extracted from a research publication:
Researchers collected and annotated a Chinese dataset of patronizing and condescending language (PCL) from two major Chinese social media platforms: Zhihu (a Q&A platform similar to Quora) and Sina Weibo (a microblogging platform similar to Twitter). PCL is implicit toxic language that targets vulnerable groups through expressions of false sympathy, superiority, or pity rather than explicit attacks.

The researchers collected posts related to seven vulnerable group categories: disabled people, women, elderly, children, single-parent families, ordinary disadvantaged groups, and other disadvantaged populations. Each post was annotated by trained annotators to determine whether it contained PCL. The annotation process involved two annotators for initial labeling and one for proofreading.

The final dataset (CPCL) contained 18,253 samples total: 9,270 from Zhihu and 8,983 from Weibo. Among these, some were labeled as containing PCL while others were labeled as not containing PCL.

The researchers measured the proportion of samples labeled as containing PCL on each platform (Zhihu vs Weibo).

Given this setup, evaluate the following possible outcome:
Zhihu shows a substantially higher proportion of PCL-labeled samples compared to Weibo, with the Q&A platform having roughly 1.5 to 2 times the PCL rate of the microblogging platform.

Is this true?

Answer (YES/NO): NO